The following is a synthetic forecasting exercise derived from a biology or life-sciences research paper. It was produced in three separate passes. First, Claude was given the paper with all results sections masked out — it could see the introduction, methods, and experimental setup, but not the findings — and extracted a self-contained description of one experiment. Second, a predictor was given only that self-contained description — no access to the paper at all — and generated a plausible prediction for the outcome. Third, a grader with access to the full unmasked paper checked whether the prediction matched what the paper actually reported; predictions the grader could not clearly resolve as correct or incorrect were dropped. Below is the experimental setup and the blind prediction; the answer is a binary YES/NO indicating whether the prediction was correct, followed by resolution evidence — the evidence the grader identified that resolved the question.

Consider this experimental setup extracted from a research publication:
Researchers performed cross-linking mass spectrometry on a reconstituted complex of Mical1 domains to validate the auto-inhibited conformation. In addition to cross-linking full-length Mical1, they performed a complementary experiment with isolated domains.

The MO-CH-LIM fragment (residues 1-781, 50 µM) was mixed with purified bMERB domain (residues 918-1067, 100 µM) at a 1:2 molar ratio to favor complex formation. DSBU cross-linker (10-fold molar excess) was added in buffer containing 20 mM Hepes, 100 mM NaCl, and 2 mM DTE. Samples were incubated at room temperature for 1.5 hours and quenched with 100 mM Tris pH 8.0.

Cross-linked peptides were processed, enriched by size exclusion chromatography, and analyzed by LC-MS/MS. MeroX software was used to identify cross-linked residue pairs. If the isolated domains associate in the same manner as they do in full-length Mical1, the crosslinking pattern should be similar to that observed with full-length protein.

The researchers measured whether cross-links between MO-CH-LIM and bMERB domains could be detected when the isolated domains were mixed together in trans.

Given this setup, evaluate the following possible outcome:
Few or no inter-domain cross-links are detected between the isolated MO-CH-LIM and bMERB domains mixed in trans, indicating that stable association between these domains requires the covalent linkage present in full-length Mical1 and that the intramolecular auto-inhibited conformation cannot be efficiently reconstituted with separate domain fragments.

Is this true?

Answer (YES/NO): NO